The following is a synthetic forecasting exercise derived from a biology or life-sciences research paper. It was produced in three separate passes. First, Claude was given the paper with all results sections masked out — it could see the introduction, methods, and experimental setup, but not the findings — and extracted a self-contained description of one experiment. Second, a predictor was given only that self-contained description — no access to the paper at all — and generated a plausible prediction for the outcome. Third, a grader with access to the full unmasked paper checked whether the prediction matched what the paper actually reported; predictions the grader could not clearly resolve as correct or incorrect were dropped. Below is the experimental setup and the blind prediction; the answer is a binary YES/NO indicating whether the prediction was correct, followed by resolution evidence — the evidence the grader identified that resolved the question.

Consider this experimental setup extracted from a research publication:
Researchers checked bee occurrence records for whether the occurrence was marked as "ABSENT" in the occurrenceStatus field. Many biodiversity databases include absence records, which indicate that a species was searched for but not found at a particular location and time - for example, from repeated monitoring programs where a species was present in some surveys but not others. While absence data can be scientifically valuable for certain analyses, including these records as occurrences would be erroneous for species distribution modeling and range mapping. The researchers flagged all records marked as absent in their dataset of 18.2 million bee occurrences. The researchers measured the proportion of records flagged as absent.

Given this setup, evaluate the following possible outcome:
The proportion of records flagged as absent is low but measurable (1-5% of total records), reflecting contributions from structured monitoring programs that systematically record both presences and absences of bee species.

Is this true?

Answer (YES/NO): YES